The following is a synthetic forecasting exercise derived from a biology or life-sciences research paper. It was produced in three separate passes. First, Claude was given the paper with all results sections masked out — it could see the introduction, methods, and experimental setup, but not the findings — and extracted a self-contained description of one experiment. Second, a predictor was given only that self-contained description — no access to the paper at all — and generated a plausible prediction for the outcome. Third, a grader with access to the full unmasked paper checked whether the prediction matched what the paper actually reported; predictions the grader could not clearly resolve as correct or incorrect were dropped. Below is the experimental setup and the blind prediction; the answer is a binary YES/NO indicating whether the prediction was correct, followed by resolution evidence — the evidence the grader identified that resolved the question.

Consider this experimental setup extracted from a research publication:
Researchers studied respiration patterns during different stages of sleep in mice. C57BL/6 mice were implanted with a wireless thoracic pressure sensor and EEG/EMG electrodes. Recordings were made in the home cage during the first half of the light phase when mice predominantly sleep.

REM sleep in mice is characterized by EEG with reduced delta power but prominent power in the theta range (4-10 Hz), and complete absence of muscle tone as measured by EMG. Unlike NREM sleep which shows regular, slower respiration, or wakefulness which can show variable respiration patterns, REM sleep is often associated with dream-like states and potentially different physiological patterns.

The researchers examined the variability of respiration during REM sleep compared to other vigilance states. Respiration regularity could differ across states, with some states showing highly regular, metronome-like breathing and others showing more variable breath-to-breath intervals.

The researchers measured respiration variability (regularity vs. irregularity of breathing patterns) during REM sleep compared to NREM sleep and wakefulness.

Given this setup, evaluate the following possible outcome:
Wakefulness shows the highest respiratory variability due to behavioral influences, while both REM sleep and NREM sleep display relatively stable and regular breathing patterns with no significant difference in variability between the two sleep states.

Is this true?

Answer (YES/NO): NO